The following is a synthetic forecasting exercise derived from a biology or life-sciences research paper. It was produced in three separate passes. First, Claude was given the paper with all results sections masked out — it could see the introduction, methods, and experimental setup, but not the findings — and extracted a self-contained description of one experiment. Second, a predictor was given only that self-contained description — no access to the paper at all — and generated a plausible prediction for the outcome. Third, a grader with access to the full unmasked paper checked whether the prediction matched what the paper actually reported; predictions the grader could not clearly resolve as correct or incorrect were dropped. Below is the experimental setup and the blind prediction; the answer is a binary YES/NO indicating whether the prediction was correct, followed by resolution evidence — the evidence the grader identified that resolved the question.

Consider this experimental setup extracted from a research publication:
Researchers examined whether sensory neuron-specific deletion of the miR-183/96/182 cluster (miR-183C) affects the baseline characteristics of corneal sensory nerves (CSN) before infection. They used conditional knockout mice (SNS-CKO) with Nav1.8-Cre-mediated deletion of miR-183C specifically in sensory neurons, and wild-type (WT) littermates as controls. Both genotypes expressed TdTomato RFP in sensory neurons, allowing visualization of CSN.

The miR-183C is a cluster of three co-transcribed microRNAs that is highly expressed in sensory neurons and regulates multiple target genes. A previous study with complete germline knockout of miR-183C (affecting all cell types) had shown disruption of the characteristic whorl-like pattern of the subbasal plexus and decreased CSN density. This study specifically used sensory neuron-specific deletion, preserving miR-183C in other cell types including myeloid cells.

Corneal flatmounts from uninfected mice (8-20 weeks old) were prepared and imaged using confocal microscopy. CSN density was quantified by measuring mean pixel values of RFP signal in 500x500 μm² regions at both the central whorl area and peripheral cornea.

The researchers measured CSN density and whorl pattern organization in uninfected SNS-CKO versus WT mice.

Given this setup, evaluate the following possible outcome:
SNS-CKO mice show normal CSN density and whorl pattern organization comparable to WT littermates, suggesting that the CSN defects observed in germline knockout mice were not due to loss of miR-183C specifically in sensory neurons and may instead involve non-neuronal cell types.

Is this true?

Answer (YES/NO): NO